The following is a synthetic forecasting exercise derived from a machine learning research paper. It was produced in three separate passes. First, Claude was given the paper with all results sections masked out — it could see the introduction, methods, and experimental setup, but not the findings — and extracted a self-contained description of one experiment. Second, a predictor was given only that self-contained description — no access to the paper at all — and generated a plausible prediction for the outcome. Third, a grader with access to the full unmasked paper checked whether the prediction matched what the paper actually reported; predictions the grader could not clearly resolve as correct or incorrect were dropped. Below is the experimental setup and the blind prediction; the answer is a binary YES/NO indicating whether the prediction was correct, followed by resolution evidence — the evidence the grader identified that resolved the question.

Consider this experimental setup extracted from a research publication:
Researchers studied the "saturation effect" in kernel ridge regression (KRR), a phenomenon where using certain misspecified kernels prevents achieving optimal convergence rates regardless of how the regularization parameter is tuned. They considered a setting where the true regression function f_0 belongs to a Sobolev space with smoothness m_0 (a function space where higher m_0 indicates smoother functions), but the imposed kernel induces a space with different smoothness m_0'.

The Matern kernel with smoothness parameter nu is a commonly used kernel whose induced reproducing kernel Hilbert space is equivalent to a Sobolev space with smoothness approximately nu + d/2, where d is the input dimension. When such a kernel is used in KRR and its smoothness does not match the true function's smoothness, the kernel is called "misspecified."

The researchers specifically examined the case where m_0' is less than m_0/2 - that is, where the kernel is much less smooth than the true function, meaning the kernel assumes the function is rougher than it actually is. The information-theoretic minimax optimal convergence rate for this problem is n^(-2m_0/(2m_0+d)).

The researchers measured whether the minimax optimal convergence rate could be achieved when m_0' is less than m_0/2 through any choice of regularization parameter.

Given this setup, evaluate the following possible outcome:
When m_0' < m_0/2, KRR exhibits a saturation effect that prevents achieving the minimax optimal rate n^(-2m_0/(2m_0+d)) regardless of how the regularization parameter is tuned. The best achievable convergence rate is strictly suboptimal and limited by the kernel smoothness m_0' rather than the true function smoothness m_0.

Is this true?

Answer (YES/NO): YES